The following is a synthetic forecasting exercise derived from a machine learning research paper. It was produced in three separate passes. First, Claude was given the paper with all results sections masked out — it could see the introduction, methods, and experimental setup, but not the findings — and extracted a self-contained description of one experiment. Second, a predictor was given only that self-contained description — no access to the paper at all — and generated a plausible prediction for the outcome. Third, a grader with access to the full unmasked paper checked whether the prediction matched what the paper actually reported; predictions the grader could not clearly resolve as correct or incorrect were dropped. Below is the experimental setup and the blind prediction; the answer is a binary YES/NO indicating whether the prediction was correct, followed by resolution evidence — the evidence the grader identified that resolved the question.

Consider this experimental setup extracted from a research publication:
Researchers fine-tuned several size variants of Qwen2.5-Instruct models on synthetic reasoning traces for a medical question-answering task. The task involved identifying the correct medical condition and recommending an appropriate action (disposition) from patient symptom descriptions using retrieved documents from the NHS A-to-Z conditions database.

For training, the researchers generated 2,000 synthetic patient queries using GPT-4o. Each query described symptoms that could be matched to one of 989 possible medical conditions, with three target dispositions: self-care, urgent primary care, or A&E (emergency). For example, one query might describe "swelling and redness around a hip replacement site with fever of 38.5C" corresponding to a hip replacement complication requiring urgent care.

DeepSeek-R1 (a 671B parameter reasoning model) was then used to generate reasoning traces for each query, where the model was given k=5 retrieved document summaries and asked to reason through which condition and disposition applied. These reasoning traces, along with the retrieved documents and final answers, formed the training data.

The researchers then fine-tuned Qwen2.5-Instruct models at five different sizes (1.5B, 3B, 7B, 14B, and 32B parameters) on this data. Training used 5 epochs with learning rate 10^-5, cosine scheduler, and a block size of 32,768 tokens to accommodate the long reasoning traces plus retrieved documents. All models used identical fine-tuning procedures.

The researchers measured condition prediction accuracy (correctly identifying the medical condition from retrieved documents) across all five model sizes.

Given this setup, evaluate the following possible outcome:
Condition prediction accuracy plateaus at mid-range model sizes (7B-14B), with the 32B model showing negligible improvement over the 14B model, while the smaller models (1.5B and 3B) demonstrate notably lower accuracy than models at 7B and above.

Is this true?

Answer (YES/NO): NO